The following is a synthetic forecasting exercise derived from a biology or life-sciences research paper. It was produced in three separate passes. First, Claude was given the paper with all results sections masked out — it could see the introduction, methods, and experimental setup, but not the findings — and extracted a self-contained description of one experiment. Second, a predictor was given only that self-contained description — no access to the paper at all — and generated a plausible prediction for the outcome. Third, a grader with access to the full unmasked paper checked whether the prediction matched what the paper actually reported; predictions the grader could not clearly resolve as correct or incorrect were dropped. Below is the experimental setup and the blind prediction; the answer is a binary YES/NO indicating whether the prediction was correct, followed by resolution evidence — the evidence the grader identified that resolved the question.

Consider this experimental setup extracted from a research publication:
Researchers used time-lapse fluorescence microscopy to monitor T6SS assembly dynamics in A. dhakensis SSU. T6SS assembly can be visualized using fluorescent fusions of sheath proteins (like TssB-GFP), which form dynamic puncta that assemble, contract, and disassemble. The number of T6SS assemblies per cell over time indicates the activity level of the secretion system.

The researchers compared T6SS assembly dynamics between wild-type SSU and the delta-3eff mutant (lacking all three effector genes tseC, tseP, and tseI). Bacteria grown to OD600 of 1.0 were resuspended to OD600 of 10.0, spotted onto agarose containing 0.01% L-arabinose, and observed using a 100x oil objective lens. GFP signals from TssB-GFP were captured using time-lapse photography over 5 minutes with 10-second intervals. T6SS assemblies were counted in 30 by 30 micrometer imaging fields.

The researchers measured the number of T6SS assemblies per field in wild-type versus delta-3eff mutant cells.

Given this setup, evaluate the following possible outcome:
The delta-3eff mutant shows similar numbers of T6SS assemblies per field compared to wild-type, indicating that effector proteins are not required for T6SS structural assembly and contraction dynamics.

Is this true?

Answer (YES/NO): NO